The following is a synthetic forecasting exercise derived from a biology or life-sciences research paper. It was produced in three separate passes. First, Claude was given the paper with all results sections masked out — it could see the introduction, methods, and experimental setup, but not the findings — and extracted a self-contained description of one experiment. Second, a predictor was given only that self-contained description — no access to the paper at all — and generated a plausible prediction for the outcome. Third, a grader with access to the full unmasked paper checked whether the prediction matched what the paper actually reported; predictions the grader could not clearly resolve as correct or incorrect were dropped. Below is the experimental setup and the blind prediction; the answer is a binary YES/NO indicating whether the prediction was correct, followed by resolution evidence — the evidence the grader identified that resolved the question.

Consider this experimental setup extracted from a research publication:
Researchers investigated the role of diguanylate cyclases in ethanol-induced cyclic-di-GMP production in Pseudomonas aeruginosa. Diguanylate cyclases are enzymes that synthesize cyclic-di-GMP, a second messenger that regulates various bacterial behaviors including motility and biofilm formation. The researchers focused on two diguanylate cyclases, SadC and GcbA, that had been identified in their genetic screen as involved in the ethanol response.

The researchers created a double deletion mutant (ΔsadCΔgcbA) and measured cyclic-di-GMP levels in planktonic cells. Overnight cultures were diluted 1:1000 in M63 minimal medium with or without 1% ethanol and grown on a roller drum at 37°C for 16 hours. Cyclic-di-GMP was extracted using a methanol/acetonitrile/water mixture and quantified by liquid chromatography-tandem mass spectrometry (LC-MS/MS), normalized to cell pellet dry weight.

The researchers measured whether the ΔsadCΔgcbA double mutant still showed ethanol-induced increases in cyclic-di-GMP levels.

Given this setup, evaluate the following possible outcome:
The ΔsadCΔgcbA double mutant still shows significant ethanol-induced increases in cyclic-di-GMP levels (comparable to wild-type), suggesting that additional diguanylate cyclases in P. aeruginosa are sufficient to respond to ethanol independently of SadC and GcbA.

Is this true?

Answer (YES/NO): NO